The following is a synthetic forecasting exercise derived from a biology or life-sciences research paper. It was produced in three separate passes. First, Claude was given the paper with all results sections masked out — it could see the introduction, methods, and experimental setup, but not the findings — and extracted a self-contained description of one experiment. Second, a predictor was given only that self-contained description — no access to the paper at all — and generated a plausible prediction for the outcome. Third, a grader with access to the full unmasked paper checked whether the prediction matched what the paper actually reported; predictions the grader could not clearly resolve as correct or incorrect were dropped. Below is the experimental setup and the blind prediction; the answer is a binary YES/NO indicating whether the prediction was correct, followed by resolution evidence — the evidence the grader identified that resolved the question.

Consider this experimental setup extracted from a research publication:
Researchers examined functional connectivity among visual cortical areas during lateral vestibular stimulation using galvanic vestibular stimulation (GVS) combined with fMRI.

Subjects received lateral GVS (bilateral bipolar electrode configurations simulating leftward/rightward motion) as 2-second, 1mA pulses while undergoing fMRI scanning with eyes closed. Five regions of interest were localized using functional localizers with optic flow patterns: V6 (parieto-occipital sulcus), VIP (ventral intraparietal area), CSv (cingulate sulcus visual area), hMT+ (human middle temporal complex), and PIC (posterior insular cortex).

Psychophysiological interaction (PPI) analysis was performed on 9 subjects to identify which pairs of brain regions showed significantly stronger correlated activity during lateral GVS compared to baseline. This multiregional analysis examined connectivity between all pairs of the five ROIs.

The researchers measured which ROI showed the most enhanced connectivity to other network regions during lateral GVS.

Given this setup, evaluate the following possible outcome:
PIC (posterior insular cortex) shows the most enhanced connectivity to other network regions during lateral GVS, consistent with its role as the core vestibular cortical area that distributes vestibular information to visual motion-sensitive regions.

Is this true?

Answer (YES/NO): YES